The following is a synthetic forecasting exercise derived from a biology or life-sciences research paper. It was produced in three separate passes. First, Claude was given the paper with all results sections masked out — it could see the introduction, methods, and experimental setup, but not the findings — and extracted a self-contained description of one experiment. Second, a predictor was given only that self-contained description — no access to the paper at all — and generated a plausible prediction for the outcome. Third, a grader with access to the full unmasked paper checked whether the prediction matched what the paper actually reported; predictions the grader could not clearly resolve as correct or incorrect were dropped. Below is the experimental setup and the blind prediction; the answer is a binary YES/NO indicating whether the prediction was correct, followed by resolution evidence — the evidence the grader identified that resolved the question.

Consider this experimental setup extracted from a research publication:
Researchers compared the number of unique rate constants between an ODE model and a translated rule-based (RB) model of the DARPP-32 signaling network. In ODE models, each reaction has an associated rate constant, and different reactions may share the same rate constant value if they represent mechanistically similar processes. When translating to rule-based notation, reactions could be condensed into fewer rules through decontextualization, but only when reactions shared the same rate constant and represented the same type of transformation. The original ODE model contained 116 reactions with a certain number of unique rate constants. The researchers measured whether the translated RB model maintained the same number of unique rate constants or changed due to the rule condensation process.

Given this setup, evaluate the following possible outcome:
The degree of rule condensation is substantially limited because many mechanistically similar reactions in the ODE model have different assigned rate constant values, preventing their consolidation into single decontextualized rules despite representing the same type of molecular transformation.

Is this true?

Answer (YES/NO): NO